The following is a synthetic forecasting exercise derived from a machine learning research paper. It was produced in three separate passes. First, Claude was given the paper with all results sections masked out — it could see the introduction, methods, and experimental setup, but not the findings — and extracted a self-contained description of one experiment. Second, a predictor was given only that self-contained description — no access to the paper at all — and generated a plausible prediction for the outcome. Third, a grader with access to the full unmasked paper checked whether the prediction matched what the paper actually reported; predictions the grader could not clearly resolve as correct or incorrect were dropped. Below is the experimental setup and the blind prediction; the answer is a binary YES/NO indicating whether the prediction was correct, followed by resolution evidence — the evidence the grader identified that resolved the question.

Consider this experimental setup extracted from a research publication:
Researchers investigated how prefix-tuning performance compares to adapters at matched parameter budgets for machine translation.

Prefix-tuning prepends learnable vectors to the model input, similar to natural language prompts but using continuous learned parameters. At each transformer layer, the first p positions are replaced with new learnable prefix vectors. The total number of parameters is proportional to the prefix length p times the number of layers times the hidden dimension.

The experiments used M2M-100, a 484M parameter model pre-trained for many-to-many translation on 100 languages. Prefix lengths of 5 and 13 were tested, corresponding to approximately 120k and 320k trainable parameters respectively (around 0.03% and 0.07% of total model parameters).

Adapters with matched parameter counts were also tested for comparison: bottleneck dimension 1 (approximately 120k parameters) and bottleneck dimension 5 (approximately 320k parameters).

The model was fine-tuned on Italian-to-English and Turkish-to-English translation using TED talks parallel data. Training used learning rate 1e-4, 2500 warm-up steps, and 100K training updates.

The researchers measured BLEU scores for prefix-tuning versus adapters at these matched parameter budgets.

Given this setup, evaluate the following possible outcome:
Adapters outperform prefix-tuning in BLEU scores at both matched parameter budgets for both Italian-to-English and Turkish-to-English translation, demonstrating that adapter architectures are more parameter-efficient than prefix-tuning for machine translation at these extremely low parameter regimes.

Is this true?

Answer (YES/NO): YES